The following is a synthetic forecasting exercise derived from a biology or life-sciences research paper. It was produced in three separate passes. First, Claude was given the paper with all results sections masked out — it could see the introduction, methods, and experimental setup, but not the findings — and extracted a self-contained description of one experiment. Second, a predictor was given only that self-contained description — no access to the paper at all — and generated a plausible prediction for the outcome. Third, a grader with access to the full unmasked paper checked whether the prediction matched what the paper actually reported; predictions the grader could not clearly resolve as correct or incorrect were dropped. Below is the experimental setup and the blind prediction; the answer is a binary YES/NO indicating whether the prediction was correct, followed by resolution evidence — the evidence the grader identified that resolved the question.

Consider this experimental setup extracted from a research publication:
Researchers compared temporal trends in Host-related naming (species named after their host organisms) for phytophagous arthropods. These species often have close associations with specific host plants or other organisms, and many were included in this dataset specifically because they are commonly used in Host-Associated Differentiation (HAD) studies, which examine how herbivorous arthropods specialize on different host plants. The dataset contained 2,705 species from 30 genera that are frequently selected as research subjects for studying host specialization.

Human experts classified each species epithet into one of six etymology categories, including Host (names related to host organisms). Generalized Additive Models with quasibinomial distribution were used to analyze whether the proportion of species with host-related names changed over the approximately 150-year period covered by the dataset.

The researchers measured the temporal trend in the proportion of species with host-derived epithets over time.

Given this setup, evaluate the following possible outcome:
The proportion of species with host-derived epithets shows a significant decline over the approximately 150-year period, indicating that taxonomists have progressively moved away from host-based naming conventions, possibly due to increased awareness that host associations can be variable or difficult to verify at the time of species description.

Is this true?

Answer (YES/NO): YES